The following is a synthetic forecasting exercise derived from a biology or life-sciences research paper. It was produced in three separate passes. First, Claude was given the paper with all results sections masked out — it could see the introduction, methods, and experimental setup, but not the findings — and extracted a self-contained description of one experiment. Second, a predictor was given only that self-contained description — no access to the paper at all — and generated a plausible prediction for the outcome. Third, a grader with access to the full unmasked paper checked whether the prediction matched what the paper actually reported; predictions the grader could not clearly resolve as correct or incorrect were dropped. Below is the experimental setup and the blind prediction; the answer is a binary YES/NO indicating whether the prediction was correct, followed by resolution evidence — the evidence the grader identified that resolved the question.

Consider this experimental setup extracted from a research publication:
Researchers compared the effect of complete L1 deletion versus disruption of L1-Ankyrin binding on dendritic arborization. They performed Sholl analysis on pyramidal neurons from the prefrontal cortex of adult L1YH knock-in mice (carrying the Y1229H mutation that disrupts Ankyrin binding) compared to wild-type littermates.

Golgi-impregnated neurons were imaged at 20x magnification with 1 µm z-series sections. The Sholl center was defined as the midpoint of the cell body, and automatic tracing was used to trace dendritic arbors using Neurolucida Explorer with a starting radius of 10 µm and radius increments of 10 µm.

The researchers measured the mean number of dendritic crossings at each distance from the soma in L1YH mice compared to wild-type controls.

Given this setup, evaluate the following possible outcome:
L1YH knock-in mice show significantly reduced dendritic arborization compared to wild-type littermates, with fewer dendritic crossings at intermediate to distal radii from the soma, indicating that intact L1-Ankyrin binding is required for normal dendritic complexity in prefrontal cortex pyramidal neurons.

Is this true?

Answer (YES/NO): NO